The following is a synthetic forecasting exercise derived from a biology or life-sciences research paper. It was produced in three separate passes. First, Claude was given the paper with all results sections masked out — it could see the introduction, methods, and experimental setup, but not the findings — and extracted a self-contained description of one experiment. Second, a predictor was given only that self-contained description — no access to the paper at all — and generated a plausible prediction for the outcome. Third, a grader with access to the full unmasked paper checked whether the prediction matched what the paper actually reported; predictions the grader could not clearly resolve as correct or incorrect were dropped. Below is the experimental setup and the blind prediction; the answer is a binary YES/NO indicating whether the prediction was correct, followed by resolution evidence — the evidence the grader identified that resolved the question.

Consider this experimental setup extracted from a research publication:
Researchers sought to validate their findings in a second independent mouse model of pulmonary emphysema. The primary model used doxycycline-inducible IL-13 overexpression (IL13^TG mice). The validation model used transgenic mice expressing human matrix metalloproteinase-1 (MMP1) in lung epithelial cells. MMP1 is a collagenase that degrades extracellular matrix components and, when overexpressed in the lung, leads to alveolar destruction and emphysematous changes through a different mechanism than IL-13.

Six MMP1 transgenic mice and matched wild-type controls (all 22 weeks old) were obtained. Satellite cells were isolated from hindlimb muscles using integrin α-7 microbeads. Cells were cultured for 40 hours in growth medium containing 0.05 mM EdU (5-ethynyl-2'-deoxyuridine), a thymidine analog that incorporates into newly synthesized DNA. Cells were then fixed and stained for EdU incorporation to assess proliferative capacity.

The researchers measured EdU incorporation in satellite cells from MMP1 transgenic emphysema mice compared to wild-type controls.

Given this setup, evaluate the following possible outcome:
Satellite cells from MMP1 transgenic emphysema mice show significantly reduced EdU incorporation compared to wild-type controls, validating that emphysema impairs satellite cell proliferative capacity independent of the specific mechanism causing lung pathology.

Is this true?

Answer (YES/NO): YES